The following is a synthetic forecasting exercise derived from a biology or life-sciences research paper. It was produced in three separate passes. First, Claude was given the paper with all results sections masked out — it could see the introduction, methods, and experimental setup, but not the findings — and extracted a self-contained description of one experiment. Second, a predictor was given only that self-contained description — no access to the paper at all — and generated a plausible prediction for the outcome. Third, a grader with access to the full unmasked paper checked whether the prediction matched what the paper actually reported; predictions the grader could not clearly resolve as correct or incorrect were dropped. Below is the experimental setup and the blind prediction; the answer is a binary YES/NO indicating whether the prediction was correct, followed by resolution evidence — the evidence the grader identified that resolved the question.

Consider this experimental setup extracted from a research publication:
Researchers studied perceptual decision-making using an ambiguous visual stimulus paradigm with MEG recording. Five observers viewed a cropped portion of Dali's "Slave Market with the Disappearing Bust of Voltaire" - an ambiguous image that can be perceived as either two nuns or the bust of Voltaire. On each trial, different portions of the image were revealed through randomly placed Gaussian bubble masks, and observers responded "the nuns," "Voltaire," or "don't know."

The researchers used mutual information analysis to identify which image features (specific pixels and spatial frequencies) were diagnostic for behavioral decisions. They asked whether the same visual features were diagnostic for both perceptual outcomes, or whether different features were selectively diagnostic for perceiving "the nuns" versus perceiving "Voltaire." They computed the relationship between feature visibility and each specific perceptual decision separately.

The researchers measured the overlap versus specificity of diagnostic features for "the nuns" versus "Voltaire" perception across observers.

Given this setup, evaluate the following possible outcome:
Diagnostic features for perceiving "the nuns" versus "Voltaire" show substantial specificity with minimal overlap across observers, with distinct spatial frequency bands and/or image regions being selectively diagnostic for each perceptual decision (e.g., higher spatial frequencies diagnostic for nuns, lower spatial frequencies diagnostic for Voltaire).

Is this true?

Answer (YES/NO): YES